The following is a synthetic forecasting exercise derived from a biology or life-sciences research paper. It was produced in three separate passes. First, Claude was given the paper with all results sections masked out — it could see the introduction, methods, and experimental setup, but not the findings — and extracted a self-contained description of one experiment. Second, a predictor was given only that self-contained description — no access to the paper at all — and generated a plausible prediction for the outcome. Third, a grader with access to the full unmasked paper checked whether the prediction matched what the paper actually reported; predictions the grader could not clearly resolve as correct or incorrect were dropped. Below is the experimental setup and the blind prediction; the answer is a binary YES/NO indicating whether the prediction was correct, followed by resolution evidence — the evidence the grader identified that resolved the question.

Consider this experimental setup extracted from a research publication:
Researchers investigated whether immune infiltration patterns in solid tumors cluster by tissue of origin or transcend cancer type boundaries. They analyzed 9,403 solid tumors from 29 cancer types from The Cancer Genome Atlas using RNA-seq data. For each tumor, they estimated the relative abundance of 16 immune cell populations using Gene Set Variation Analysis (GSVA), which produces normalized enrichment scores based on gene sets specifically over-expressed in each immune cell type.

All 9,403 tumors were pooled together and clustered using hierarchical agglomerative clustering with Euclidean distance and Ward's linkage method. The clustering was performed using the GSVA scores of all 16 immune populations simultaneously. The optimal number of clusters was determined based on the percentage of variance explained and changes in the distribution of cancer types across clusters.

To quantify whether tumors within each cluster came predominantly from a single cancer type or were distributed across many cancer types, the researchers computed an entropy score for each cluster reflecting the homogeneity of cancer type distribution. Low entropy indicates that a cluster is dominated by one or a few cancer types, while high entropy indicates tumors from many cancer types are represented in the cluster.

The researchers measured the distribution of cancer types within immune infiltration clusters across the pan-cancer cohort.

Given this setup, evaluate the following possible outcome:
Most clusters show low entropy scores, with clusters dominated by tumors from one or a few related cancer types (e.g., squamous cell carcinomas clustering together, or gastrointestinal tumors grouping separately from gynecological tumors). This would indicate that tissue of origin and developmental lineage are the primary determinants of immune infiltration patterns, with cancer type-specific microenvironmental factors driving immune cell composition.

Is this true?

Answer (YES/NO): NO